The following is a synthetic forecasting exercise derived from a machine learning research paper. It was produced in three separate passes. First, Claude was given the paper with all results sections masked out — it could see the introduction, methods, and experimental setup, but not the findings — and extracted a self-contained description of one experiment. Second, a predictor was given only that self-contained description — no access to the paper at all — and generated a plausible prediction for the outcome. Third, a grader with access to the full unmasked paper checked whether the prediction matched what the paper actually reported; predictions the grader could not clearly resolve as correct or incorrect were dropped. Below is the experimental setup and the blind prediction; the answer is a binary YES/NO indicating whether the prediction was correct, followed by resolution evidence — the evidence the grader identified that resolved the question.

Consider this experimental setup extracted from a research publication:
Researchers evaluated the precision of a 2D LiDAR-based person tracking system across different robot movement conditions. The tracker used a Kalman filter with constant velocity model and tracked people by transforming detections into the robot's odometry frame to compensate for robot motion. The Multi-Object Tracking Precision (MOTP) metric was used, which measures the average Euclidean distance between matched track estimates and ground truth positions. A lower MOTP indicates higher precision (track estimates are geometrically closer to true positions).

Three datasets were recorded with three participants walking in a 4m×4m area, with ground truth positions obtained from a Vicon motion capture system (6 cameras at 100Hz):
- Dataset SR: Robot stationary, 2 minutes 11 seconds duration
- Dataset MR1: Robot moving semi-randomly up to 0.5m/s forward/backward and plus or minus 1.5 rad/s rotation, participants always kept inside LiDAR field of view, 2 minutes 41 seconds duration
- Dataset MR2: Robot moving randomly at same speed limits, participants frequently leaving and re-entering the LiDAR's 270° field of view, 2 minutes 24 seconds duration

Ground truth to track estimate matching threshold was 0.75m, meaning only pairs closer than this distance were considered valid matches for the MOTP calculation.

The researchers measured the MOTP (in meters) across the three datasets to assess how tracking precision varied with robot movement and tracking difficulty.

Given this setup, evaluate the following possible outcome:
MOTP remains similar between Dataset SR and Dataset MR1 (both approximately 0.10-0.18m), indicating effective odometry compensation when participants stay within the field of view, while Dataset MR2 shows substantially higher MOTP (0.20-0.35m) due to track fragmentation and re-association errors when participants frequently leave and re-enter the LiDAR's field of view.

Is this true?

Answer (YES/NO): NO